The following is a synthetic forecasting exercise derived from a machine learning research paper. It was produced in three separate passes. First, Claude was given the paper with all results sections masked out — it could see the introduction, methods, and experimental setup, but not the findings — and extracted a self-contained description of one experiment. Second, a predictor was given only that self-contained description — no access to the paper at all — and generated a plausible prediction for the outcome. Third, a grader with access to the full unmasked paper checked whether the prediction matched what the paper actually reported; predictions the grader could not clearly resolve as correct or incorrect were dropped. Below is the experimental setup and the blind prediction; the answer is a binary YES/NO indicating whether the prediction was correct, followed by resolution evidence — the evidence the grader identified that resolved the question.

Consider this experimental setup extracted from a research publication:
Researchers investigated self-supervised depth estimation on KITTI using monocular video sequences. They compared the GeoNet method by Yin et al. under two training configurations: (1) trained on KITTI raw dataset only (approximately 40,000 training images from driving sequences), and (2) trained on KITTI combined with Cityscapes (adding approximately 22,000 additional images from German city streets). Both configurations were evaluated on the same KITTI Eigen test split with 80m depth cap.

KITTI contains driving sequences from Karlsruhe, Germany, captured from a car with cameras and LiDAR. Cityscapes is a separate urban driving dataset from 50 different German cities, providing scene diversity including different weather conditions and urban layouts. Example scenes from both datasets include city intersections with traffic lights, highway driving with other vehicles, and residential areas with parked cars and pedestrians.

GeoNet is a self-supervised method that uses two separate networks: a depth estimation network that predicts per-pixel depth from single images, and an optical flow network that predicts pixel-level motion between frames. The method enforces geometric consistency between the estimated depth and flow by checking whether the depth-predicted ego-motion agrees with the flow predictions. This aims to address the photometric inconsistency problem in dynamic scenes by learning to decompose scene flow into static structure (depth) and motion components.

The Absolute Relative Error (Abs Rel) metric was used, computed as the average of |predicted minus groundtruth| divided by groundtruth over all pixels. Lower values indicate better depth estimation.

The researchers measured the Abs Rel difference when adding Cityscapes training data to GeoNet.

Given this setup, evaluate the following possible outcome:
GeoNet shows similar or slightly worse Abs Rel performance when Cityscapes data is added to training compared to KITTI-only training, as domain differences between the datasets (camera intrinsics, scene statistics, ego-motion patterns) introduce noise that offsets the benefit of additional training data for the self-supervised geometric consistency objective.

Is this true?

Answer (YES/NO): NO